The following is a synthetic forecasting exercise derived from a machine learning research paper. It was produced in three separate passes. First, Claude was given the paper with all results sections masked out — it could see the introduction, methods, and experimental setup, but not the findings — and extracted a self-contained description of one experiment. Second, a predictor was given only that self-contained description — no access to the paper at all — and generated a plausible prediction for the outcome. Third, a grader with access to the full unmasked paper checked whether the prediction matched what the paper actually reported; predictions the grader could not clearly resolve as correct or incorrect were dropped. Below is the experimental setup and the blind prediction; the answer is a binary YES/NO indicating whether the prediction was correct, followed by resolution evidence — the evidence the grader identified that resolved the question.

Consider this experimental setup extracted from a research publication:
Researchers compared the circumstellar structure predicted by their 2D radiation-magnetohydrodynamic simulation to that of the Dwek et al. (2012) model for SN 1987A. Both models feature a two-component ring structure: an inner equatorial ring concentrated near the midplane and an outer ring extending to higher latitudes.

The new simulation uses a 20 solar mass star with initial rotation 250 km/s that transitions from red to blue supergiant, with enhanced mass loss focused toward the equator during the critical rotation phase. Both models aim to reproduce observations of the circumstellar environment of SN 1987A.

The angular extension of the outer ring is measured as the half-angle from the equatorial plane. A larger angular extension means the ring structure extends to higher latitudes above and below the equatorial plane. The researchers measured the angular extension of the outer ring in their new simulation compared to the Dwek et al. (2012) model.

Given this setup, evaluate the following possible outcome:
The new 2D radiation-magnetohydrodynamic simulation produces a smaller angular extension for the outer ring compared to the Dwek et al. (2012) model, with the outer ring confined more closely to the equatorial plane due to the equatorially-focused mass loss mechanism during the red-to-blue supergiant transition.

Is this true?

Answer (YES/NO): NO